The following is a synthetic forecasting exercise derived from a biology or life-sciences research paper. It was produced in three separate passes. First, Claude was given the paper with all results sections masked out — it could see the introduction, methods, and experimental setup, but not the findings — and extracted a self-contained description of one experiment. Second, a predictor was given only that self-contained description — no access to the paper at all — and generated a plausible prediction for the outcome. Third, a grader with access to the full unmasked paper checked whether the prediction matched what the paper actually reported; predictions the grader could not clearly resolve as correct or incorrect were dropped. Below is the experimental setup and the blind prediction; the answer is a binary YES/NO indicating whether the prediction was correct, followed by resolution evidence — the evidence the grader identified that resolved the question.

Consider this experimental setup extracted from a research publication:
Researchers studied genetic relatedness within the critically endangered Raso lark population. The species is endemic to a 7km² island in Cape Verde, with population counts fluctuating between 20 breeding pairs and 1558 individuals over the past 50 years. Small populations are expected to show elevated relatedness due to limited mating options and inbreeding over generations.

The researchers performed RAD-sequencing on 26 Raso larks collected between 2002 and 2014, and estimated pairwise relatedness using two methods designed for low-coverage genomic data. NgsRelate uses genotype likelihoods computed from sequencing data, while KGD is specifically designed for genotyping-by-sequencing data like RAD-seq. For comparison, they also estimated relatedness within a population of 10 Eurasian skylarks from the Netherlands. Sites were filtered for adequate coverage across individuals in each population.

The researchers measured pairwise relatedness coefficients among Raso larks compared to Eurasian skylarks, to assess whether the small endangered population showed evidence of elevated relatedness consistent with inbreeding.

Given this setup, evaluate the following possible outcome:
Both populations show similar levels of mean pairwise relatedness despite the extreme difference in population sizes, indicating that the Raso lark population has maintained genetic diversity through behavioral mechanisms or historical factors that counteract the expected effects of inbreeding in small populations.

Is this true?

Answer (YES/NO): NO